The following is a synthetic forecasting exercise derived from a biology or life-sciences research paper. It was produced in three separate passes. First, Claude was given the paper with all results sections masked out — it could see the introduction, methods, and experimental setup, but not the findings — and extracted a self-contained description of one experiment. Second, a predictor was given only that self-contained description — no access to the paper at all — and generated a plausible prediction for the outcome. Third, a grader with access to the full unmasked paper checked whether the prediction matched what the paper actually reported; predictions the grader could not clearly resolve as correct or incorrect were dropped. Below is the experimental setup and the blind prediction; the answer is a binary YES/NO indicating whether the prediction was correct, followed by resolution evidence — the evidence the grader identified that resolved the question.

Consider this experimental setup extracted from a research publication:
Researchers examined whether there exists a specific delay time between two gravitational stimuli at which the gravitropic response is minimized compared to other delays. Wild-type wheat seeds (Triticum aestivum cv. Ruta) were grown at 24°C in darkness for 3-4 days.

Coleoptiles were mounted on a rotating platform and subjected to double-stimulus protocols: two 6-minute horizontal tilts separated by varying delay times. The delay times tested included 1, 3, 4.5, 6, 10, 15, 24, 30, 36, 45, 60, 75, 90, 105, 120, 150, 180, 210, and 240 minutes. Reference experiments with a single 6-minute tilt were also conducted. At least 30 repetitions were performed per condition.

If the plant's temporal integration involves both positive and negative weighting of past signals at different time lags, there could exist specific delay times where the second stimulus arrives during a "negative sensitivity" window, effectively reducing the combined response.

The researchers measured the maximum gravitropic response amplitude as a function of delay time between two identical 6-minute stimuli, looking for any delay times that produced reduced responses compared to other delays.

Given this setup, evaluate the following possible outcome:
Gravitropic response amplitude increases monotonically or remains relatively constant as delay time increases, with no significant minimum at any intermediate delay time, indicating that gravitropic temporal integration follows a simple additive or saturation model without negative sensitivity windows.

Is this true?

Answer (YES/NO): NO